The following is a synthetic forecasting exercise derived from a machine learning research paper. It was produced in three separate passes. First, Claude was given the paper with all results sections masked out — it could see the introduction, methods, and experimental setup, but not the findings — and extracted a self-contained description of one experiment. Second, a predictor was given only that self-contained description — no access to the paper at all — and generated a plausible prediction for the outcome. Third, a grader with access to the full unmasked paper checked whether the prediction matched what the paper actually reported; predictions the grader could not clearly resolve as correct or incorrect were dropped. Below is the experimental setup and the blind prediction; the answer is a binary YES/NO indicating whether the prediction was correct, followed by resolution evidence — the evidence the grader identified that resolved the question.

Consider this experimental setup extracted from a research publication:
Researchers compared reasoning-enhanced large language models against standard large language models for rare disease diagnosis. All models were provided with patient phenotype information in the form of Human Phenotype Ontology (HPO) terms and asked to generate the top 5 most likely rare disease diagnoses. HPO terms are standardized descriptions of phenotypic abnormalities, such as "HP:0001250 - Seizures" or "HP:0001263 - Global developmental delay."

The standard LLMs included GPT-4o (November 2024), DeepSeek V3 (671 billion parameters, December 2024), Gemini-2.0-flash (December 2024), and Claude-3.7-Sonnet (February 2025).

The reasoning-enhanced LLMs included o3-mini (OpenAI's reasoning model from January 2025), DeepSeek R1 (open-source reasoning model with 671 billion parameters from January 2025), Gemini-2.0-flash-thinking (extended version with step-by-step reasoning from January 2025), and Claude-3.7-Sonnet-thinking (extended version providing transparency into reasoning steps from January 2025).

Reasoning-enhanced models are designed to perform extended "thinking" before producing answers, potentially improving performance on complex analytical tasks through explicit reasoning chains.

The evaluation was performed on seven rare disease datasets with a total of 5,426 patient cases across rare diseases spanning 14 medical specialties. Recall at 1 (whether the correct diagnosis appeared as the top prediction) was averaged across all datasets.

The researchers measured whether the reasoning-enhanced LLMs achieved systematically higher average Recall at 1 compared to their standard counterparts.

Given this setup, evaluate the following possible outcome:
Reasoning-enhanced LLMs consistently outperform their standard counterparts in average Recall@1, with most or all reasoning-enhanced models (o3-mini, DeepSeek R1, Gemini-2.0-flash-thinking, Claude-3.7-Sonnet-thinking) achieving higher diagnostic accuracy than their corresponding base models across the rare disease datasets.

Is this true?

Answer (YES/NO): YES